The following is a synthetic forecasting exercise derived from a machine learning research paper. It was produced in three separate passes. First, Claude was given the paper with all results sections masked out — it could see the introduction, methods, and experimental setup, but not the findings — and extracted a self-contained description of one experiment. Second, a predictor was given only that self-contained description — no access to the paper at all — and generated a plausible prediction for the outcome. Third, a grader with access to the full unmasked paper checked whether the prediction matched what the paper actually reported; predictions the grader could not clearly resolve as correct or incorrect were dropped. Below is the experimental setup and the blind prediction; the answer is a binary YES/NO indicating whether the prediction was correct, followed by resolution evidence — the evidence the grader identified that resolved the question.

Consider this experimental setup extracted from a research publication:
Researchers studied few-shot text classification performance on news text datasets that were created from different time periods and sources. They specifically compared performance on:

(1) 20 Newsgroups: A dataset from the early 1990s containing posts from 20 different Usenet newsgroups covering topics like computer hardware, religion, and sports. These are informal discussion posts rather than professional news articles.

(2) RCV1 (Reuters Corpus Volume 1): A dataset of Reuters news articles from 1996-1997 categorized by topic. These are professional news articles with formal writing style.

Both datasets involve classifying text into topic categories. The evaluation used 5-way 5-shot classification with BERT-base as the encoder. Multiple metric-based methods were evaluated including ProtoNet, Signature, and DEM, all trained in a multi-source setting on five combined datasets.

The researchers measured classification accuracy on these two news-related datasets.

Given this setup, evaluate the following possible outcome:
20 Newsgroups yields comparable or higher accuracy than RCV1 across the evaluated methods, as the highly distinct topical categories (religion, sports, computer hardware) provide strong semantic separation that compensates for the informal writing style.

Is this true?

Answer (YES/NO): NO